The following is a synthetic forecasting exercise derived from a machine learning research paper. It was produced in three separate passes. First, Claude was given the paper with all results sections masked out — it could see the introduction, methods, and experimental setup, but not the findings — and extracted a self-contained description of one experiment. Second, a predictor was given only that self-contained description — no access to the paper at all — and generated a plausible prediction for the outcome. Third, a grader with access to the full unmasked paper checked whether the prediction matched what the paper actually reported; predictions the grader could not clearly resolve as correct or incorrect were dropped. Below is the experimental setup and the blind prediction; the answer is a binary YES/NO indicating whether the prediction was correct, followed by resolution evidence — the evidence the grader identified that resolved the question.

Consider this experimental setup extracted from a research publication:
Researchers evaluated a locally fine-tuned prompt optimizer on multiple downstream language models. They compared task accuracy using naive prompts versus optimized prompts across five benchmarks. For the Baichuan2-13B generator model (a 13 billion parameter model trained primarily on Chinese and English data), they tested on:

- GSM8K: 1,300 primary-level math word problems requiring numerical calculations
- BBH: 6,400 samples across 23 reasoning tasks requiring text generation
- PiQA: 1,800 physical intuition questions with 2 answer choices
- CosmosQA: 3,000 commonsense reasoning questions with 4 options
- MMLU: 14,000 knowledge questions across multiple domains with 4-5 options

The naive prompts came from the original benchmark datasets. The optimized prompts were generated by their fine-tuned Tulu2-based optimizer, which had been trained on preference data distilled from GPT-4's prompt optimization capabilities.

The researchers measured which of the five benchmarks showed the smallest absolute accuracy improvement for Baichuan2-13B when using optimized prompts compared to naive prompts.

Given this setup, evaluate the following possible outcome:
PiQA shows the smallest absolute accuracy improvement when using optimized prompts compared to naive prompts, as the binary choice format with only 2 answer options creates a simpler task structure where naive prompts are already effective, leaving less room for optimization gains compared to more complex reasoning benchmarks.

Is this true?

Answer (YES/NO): NO